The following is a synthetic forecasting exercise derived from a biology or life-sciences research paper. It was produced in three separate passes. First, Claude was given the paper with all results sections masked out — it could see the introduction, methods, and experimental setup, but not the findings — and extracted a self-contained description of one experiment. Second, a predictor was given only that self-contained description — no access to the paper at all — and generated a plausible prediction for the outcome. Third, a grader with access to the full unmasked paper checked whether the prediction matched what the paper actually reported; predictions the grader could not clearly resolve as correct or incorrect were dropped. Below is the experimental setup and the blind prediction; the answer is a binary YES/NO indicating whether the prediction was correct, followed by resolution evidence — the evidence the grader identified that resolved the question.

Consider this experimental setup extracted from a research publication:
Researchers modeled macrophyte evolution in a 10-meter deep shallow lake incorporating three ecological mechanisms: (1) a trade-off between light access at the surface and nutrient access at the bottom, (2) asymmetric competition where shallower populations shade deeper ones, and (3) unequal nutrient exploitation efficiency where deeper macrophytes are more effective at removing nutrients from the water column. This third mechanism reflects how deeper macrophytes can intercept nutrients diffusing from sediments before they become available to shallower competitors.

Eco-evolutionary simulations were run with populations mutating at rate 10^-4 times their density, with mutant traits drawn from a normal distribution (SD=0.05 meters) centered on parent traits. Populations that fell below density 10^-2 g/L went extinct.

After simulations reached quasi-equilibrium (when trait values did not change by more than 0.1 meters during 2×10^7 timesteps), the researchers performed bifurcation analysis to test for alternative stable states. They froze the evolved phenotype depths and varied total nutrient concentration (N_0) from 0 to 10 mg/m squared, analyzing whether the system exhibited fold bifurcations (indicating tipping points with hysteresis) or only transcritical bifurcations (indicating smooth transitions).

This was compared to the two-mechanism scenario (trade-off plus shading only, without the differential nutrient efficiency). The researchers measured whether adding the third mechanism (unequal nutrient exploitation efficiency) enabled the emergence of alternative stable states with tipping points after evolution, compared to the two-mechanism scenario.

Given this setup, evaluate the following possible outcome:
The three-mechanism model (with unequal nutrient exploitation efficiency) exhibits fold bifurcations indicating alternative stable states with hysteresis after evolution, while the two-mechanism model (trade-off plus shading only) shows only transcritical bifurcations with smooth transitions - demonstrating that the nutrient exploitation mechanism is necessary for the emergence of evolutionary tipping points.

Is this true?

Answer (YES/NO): YES